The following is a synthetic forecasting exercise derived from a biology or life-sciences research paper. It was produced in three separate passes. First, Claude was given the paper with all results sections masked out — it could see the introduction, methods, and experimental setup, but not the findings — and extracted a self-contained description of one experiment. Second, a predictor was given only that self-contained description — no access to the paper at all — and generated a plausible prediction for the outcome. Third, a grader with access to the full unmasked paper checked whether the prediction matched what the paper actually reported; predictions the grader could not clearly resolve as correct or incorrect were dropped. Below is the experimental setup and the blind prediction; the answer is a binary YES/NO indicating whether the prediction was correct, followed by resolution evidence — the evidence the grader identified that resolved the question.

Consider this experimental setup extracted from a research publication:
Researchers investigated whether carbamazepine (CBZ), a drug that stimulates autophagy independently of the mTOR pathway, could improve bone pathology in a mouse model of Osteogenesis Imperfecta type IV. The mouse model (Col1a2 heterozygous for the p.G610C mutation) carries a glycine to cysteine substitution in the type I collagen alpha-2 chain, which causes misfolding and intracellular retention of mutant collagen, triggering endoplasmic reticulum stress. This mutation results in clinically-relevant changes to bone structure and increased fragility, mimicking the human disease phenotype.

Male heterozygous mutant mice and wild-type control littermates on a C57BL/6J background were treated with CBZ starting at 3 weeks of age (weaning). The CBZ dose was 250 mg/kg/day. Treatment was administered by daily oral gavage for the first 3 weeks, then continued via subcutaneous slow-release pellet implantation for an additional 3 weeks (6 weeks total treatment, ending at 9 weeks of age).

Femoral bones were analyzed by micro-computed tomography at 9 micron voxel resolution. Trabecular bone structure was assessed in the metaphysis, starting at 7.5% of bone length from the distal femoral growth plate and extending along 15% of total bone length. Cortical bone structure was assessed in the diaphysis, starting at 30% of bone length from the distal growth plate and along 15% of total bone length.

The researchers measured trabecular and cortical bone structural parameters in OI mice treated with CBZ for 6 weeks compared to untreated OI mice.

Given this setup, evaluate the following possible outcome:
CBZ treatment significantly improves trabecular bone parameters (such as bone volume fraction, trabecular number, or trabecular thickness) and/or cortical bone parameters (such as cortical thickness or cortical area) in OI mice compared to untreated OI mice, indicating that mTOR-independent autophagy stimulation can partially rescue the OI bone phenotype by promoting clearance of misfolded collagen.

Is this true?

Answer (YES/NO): NO